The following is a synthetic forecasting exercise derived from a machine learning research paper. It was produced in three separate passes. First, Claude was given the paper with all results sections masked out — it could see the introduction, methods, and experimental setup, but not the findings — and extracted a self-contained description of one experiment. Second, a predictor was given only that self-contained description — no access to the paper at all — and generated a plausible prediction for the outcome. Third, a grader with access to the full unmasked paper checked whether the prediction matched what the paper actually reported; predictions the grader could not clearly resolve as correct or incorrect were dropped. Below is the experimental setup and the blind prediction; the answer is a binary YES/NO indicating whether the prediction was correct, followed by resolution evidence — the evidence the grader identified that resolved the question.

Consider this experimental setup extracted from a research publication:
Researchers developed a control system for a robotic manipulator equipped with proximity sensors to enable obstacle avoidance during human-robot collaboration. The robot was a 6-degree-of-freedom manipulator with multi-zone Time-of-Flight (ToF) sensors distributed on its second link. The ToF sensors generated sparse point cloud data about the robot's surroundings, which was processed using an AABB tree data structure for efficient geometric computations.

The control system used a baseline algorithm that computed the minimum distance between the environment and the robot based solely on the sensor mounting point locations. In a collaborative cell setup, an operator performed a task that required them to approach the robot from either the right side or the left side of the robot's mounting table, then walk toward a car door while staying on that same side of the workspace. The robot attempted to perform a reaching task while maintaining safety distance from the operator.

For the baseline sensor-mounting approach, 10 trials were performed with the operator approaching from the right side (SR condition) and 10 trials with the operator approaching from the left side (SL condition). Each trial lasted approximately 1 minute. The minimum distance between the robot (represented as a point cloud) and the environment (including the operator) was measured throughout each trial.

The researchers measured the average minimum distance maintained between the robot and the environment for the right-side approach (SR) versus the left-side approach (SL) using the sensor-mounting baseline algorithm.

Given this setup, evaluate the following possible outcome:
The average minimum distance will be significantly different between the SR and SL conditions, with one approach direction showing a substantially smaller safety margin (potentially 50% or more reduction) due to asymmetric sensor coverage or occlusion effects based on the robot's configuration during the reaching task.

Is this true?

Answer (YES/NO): NO